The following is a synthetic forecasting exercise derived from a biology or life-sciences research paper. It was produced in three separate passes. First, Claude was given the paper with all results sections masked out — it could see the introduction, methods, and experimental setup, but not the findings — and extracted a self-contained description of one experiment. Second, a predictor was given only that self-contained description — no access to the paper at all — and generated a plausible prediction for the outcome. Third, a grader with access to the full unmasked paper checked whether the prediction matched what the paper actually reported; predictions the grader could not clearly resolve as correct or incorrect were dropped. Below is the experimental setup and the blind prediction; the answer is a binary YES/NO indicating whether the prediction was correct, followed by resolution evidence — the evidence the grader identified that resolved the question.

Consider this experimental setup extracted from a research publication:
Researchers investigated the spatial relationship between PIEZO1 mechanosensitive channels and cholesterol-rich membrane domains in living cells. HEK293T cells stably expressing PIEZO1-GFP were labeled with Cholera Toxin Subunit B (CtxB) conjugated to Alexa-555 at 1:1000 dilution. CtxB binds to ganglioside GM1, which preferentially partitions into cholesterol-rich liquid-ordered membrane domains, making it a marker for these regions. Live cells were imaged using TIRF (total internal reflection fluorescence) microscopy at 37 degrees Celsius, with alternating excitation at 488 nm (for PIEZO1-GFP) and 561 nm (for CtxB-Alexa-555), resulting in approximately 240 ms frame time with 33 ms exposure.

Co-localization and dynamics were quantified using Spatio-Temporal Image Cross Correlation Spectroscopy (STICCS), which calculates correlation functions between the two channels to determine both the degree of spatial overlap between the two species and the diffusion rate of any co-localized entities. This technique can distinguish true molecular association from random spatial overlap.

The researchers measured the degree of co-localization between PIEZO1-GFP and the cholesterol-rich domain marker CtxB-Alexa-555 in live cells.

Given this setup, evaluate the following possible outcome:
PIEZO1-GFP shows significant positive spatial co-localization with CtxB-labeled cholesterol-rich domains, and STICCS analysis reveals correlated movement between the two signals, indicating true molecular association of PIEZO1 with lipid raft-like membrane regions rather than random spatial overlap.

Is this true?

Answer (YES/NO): YES